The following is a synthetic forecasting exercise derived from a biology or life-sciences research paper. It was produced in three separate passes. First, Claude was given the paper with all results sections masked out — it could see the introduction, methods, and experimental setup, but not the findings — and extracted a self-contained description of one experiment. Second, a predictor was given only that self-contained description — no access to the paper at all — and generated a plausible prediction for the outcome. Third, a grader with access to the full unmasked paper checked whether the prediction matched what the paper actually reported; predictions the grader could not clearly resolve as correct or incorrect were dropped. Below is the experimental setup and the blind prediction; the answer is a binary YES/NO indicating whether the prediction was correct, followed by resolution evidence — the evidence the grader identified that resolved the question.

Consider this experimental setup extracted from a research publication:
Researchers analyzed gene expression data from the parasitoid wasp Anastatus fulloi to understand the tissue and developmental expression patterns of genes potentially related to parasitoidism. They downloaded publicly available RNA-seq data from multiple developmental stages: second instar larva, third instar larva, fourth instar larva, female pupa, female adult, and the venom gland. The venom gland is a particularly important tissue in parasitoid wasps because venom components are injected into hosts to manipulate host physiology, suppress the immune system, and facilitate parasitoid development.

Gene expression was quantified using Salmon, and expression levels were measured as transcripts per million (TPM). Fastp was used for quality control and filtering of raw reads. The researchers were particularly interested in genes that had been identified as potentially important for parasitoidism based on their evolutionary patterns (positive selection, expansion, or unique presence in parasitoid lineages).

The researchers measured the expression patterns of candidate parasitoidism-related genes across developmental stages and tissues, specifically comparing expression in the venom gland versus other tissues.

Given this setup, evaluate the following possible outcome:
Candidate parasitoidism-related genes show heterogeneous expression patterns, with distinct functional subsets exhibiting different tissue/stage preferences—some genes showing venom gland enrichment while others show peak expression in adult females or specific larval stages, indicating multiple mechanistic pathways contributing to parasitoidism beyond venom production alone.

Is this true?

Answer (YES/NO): YES